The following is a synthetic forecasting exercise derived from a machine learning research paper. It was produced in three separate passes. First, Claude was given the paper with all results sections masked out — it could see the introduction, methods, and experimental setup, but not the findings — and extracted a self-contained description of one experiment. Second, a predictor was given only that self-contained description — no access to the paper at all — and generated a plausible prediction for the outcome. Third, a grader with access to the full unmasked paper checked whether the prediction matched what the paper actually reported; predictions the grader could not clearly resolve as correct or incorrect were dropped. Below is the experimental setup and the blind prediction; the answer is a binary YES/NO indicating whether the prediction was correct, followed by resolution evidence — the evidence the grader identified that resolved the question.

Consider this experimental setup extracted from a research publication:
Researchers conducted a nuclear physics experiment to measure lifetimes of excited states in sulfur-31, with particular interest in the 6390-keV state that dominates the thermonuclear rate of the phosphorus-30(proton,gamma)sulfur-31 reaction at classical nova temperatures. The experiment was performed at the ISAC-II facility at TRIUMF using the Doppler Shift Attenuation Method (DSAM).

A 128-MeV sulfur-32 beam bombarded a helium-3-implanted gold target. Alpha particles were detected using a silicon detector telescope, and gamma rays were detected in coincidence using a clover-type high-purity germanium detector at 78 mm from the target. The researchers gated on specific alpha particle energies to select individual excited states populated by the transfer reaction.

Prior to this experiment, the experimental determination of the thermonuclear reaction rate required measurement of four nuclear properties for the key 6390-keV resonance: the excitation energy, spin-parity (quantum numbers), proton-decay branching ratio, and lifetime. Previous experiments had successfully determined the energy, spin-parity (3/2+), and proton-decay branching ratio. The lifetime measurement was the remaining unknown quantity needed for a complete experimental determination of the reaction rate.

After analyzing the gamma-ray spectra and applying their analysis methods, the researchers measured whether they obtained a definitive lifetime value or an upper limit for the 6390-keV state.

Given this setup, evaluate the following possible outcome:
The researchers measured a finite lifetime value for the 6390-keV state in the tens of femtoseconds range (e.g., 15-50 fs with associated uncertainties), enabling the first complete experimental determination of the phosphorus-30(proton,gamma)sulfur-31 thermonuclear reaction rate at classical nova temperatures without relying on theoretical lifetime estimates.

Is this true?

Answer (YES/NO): NO